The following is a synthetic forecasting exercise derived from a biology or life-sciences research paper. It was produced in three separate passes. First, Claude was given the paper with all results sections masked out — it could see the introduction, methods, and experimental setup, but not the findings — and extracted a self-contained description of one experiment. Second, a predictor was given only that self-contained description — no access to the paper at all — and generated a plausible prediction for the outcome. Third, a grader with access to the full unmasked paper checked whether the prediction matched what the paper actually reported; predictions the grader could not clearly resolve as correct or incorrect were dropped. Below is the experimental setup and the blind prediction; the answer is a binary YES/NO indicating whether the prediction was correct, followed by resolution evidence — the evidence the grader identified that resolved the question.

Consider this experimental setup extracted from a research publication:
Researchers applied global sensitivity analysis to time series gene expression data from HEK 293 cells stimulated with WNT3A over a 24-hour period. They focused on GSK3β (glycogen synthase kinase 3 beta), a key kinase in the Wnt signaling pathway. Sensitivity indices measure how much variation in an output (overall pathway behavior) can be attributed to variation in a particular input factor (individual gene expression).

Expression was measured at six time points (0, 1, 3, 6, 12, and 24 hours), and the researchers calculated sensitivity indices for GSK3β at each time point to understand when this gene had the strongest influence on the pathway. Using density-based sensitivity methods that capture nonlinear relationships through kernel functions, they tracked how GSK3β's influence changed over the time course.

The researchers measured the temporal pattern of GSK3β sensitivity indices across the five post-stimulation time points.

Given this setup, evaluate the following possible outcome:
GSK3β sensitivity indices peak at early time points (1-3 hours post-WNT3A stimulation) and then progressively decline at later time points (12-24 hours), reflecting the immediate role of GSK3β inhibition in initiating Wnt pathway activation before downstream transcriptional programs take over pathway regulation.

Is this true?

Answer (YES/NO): NO